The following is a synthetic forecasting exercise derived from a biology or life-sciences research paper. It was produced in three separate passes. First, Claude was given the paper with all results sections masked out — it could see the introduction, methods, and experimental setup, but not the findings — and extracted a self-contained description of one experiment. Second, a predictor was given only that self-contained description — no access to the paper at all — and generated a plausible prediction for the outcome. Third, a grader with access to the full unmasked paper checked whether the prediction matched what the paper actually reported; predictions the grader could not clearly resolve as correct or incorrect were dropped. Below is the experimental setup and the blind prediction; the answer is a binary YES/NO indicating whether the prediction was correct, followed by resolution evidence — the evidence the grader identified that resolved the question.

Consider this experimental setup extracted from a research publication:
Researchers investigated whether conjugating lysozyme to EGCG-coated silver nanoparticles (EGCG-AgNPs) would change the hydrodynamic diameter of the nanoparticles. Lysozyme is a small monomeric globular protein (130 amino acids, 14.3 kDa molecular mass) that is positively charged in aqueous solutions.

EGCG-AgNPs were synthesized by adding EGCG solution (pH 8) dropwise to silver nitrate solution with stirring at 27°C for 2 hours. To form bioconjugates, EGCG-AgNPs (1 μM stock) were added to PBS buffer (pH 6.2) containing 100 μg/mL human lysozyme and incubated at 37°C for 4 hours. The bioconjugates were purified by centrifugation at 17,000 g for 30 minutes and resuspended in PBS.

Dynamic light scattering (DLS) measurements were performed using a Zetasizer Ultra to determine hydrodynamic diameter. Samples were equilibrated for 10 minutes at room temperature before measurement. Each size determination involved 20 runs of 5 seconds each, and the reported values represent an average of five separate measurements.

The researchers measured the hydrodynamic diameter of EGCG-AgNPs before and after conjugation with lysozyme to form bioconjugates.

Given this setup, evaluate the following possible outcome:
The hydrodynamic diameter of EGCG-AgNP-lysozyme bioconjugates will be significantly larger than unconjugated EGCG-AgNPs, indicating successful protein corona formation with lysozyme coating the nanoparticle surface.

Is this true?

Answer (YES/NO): YES